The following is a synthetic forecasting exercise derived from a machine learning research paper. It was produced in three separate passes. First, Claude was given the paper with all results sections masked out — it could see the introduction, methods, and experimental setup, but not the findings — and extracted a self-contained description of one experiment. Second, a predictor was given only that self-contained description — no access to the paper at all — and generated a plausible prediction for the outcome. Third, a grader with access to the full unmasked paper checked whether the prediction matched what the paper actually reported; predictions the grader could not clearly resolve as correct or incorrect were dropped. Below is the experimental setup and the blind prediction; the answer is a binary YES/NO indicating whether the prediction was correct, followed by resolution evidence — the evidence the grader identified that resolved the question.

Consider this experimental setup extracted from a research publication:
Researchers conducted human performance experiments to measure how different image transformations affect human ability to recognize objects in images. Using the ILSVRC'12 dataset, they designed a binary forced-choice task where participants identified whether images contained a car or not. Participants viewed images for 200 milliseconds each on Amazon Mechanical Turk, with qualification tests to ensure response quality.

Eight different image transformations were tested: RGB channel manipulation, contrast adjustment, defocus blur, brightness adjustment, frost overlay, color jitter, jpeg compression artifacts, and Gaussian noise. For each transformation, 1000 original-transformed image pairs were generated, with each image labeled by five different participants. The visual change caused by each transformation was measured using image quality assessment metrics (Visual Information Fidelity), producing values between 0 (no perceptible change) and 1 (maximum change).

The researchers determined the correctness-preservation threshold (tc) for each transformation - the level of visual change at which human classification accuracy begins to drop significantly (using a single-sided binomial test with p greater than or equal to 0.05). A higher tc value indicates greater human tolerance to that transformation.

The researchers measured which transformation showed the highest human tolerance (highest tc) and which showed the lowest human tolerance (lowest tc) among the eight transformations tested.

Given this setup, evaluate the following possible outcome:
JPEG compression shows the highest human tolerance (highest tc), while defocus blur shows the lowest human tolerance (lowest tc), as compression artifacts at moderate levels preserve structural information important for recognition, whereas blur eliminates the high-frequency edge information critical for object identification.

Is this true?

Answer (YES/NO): NO